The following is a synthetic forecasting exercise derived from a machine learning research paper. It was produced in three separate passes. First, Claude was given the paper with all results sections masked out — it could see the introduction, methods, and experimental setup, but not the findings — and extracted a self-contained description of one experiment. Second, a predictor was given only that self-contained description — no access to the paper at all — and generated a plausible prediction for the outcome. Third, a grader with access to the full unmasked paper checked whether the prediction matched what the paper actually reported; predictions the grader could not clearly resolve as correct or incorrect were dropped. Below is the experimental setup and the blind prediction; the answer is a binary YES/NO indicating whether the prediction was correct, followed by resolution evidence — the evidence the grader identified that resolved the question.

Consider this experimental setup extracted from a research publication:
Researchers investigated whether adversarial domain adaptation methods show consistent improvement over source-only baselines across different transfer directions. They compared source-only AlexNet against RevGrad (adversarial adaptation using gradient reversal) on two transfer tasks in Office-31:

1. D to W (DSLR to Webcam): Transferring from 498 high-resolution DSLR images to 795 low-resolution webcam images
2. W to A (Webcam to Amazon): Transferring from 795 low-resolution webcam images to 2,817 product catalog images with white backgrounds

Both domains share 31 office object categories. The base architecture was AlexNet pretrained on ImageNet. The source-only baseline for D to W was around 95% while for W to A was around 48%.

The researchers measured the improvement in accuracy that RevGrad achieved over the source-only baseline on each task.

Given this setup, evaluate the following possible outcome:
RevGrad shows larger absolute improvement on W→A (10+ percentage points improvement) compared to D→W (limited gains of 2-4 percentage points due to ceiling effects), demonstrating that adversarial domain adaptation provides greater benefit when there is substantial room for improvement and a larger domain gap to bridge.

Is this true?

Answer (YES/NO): NO